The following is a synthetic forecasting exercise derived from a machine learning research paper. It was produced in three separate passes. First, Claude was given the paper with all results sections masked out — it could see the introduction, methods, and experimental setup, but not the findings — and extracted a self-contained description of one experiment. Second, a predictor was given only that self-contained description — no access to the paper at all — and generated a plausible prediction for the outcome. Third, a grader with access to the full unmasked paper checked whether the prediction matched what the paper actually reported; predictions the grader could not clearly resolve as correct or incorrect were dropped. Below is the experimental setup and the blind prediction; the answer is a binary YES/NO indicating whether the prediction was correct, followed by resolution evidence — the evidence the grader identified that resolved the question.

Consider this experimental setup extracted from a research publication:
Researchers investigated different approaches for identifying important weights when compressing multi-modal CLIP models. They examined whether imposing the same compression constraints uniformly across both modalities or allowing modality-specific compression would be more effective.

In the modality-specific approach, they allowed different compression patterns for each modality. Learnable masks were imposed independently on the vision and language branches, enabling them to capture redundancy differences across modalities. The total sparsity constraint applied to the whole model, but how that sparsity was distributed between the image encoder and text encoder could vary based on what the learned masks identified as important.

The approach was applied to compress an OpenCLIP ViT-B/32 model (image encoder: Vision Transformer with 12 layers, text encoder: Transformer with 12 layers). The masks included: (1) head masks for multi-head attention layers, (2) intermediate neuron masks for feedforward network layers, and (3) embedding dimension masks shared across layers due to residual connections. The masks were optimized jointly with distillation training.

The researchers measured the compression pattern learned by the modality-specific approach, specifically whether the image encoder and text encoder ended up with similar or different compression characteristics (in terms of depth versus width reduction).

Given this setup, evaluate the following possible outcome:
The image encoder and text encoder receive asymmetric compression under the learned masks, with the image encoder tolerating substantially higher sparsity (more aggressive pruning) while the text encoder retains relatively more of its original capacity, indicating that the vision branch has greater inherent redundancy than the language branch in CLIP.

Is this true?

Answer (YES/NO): NO